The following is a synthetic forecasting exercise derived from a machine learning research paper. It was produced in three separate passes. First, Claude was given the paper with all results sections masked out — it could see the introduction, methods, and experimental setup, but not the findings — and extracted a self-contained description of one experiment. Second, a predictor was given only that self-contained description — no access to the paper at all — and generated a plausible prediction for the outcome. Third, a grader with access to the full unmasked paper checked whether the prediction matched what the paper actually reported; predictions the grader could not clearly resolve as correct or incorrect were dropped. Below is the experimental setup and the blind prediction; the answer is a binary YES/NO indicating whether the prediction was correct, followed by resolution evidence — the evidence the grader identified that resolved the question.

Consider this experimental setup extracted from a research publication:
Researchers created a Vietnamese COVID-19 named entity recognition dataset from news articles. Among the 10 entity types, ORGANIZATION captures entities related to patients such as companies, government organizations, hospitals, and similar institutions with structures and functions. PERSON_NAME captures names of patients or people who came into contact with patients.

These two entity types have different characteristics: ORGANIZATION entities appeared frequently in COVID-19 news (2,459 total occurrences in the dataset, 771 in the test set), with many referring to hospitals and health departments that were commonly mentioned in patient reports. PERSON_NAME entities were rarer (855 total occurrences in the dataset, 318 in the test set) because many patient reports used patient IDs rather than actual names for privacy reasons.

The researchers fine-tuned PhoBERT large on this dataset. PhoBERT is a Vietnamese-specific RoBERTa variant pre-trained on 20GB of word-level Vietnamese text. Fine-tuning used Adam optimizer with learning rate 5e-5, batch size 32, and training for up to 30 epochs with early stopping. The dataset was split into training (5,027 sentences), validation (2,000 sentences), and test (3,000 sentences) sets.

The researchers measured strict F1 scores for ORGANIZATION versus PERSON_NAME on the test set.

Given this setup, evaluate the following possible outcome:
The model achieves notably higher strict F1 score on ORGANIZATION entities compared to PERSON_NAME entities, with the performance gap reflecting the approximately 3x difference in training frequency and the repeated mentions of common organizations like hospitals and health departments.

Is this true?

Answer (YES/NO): NO